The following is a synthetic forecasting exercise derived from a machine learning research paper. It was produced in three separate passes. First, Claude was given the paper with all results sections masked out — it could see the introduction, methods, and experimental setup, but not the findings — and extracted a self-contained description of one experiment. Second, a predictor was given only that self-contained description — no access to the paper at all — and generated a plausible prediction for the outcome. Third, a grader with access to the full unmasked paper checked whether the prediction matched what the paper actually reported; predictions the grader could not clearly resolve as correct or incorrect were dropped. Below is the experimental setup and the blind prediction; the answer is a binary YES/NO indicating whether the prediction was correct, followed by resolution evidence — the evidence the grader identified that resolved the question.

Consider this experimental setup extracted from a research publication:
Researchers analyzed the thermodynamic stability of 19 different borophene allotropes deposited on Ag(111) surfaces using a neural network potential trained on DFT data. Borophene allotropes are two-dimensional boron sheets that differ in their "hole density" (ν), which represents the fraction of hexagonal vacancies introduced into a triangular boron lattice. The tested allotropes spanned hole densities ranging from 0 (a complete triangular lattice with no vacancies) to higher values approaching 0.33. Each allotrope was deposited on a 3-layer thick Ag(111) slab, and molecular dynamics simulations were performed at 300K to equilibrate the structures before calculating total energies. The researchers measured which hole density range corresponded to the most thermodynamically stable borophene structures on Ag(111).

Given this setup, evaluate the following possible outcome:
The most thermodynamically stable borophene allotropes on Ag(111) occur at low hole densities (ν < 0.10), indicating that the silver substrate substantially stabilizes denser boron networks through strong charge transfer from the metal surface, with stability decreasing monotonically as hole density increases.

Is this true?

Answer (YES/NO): NO